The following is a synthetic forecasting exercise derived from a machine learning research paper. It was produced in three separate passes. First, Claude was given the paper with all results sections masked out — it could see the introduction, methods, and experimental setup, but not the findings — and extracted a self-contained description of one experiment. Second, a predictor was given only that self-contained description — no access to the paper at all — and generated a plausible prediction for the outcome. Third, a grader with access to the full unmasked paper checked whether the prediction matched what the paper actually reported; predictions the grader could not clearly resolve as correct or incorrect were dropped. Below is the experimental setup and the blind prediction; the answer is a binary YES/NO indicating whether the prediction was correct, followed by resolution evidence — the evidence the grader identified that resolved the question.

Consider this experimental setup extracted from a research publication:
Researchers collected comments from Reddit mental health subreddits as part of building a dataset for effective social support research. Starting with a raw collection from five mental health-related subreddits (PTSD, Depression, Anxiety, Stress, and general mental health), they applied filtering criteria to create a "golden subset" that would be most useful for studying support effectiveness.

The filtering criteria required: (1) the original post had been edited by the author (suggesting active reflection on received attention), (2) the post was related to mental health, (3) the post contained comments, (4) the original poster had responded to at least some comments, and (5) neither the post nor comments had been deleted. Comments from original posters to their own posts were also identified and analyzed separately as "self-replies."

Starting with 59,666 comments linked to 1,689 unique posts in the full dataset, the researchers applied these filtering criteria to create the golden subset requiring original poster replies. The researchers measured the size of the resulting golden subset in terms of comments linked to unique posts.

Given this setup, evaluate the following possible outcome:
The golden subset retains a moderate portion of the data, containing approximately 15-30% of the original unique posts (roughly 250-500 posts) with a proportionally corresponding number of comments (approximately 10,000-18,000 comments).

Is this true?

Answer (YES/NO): NO